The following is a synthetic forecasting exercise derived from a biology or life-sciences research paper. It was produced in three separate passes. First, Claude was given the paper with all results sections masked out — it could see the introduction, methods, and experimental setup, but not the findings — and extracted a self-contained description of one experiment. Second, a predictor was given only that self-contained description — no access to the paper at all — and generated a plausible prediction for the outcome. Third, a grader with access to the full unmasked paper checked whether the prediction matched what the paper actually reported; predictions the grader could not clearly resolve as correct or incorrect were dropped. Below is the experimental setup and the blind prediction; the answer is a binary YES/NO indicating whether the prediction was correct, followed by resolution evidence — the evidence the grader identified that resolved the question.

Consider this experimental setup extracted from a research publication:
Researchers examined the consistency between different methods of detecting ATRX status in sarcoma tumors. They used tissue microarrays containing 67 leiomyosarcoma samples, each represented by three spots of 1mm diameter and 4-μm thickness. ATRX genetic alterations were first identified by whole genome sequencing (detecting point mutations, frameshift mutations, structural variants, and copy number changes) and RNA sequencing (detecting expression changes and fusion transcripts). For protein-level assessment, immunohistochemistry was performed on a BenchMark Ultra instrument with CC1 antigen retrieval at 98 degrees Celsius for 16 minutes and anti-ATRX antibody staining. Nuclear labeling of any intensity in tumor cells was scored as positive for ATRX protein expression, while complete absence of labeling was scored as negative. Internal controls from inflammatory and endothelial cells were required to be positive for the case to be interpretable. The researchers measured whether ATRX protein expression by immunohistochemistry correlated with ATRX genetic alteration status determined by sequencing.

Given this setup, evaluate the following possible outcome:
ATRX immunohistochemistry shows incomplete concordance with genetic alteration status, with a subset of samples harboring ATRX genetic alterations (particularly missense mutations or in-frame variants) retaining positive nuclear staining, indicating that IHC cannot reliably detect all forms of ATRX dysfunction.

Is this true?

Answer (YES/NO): NO